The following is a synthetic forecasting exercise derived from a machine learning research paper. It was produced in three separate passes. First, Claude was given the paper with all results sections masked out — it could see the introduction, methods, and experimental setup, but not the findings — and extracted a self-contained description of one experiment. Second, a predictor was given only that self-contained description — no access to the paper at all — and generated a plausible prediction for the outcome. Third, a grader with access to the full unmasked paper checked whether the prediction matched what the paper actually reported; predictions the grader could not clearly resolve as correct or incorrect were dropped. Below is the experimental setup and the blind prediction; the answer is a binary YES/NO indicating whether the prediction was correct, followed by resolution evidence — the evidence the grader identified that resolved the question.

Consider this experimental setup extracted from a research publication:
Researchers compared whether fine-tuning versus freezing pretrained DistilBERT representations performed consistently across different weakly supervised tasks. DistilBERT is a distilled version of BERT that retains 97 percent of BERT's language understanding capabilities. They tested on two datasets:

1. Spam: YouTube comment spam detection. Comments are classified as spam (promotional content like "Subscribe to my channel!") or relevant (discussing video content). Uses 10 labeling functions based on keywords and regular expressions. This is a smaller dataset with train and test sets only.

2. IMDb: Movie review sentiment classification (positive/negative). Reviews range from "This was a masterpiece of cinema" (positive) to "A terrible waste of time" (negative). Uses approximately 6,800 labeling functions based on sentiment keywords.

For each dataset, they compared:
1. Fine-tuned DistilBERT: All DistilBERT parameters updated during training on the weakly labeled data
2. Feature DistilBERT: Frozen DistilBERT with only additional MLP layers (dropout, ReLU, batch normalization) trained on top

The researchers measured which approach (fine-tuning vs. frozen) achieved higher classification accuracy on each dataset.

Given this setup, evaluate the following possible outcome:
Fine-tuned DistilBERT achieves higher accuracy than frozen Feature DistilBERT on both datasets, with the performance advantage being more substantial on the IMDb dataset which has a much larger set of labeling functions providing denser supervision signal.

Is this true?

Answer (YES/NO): NO